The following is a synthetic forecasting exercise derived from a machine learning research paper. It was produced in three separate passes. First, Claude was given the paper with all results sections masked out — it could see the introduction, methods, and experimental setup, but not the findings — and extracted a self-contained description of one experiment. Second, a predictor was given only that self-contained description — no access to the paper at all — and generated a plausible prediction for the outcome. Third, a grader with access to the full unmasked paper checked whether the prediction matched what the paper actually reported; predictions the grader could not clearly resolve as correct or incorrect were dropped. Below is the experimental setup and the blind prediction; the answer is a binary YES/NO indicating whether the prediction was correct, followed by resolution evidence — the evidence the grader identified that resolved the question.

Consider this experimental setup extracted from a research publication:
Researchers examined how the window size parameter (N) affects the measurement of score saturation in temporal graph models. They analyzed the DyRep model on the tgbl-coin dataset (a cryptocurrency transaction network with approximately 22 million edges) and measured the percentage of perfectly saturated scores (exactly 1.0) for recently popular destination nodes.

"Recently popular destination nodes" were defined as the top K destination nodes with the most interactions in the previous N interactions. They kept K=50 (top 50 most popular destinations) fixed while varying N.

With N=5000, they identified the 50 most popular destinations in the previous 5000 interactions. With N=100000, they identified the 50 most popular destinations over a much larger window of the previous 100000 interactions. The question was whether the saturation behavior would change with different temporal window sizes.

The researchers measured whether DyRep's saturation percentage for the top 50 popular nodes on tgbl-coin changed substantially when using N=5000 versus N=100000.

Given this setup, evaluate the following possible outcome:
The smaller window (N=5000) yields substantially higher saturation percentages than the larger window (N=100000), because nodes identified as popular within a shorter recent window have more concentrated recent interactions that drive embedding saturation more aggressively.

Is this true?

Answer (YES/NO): NO